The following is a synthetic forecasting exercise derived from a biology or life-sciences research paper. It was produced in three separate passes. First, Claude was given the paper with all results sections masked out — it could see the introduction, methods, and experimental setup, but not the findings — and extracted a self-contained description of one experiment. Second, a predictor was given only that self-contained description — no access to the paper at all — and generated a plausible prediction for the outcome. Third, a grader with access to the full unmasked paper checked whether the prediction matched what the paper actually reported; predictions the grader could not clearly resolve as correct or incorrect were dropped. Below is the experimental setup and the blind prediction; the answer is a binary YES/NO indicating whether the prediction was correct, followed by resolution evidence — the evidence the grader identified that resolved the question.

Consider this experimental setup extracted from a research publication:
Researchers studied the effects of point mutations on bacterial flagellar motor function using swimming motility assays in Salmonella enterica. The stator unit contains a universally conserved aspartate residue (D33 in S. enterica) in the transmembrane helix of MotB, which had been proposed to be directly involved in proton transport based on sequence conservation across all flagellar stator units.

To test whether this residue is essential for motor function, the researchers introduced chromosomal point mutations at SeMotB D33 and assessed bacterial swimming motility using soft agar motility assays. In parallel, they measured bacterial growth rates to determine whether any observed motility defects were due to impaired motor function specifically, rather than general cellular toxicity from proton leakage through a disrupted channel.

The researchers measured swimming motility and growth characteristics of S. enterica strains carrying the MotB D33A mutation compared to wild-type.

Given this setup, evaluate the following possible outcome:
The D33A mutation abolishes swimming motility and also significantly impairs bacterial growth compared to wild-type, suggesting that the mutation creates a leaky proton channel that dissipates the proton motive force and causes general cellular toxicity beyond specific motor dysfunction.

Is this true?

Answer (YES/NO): NO